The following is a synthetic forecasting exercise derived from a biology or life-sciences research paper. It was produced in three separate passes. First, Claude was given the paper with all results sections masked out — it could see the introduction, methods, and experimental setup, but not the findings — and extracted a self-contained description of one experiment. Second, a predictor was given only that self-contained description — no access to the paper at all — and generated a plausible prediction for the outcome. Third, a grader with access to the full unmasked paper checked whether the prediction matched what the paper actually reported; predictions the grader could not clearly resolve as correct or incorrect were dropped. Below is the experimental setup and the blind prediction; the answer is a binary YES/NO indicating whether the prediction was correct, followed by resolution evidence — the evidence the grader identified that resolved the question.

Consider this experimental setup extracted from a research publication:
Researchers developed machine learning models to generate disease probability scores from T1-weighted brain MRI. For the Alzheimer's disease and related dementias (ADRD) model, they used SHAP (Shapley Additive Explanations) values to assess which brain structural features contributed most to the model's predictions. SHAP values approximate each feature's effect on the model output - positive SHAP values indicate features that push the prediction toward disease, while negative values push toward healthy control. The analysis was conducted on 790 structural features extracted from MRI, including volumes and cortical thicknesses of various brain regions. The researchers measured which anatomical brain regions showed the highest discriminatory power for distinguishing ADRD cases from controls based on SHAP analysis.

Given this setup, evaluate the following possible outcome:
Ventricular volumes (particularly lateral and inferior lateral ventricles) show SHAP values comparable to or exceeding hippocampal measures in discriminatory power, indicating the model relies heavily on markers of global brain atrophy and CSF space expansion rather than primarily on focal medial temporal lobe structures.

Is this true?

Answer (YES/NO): NO